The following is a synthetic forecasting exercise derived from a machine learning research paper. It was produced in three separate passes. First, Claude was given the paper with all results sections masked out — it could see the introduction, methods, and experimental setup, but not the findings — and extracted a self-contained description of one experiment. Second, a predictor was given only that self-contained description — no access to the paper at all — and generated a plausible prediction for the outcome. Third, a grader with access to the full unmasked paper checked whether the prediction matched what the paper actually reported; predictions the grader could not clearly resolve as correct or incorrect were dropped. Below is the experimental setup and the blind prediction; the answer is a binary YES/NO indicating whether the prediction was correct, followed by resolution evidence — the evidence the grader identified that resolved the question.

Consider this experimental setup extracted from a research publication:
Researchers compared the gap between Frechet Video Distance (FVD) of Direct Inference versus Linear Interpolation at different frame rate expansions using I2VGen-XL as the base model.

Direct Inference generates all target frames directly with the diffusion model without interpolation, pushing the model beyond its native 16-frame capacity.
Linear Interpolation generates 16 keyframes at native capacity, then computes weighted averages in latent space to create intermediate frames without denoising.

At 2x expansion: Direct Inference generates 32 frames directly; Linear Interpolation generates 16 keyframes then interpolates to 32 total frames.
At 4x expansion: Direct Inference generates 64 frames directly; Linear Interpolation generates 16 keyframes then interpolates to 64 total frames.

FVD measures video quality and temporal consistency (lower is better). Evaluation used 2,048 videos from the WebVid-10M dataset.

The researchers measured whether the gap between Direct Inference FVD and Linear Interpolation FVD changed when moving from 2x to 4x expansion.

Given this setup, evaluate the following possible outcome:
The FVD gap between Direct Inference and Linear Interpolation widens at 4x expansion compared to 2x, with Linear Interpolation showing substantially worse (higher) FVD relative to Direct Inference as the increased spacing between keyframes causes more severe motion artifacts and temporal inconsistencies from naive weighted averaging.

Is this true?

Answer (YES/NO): NO